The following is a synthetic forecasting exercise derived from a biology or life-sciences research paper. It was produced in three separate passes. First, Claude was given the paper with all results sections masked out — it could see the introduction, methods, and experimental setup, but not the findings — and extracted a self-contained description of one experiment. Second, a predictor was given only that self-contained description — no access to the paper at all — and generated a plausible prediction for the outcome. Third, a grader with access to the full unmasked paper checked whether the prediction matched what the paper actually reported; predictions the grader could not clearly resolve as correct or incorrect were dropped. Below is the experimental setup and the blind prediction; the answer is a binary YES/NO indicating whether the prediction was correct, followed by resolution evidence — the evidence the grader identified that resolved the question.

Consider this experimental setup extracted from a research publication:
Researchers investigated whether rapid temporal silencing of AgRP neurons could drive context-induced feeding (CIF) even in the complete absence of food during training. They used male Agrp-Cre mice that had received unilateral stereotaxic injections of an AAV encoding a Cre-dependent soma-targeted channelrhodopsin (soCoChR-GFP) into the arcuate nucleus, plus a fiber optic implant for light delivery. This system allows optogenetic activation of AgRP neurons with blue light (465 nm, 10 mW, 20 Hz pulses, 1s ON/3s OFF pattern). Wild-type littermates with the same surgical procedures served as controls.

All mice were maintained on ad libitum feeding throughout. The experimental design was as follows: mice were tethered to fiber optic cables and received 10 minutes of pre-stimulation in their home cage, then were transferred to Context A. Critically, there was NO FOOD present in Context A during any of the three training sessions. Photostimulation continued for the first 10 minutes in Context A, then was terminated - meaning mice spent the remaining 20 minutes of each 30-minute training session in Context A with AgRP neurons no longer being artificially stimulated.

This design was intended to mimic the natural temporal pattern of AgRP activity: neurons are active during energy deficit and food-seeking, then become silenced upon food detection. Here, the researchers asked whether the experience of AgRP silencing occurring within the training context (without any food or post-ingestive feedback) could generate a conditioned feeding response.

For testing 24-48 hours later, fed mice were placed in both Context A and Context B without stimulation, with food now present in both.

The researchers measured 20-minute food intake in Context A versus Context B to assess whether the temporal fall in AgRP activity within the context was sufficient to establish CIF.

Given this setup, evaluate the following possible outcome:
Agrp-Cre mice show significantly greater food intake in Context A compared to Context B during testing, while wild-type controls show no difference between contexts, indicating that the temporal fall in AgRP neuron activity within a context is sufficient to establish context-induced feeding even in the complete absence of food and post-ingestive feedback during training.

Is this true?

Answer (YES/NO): YES